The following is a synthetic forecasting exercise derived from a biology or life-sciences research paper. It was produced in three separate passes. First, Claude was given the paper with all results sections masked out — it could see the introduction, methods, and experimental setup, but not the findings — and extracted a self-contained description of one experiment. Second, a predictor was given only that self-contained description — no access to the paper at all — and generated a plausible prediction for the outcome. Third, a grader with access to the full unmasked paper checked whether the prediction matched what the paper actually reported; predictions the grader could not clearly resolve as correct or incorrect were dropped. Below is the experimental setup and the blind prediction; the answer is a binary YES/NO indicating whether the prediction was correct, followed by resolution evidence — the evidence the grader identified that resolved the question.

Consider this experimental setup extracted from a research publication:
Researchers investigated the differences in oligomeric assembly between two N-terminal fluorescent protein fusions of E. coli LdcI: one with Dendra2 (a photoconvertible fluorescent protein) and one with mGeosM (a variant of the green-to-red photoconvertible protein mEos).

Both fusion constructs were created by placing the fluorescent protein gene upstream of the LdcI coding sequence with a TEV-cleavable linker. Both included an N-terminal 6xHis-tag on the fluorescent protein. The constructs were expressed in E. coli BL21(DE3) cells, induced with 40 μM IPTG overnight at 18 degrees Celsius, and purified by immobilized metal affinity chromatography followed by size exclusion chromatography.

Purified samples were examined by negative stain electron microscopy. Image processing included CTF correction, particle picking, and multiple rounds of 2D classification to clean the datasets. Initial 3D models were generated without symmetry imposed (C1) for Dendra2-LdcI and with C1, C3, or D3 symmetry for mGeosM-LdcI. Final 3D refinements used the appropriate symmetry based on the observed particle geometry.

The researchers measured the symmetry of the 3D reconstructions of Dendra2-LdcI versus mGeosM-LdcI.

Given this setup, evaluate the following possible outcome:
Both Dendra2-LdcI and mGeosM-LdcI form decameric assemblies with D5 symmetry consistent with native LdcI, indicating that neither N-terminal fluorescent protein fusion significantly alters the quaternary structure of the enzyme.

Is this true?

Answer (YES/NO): NO